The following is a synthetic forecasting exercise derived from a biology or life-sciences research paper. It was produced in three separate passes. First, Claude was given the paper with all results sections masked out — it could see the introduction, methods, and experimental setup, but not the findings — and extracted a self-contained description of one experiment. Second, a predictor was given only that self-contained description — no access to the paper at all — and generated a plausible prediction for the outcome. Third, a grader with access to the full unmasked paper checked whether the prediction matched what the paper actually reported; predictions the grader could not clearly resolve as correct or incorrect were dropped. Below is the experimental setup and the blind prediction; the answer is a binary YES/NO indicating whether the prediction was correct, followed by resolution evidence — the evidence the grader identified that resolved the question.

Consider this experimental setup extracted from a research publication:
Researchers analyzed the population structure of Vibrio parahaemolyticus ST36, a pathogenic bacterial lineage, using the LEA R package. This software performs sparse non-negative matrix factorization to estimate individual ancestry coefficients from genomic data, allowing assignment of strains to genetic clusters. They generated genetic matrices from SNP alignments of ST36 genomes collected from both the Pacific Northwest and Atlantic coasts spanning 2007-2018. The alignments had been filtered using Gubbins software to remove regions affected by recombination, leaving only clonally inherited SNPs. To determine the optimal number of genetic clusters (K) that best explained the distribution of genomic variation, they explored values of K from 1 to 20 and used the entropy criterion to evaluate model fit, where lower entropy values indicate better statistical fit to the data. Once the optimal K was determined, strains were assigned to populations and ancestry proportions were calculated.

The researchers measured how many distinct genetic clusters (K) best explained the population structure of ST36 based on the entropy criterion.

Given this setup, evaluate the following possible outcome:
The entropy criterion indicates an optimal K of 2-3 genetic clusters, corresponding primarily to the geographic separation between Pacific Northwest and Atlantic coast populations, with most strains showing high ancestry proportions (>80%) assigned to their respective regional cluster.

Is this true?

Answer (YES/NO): NO